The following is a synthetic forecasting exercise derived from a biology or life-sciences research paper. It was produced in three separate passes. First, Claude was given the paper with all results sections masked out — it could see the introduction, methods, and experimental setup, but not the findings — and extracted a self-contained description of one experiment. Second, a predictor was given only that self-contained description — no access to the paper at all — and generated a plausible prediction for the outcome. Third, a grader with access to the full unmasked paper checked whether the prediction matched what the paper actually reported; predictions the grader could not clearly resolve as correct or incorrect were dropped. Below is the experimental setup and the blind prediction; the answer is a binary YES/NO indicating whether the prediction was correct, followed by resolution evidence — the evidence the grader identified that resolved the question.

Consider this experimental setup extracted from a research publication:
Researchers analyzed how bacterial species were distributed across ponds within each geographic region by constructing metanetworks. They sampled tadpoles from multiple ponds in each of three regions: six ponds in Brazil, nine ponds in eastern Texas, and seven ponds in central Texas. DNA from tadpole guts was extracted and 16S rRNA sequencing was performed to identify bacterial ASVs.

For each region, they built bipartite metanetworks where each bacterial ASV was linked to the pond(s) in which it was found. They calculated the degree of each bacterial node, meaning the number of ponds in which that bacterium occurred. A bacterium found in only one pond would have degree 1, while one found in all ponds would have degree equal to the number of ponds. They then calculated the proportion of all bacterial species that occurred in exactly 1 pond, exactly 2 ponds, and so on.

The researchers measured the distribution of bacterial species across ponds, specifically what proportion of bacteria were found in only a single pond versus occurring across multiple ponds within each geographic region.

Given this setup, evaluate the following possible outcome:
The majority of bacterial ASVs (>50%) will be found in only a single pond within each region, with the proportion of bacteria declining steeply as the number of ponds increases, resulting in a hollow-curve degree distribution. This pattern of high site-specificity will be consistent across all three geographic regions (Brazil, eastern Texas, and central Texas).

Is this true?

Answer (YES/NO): YES